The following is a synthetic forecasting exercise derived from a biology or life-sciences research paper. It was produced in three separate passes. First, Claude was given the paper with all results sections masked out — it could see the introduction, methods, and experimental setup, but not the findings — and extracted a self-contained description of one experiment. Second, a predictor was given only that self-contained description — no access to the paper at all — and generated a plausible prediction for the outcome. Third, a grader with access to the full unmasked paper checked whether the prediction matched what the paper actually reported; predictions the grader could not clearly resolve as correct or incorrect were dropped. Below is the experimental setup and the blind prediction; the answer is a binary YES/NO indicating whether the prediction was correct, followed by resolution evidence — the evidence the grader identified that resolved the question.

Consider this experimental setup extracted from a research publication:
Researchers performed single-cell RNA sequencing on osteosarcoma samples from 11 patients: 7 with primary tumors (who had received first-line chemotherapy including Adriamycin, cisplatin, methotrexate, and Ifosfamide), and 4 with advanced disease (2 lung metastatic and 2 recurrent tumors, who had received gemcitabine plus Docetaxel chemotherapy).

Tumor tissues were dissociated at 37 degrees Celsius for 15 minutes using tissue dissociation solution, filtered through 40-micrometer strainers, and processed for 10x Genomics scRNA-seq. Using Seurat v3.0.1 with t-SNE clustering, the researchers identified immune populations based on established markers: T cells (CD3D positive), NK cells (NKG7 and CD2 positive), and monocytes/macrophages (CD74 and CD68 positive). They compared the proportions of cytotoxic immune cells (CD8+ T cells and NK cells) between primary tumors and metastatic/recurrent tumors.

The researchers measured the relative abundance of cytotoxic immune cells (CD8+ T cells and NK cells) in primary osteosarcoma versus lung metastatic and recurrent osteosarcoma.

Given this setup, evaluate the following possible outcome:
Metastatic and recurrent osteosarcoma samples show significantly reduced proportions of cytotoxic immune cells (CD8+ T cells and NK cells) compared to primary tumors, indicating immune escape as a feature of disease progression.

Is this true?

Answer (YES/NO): YES